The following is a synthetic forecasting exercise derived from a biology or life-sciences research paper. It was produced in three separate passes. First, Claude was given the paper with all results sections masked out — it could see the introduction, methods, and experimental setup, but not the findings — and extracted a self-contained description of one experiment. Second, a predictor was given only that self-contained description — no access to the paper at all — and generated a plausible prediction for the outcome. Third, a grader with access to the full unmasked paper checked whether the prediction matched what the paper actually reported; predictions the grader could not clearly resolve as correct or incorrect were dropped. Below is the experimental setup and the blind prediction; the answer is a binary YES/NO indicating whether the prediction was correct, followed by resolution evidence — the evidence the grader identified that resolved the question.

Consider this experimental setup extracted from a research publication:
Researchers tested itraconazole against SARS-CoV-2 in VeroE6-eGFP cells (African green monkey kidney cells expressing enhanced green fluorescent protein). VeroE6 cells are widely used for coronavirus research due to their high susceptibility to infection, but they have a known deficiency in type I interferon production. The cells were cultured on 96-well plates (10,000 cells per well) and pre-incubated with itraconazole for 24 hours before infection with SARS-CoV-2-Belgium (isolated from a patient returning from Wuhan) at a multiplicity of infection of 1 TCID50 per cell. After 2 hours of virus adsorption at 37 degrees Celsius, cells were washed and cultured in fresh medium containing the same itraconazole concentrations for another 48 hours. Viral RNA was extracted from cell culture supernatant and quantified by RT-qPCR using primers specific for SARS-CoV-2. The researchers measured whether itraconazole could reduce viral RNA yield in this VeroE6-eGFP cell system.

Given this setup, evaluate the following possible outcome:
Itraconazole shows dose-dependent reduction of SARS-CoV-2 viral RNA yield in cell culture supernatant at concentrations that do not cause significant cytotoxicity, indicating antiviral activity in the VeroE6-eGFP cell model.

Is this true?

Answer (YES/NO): NO